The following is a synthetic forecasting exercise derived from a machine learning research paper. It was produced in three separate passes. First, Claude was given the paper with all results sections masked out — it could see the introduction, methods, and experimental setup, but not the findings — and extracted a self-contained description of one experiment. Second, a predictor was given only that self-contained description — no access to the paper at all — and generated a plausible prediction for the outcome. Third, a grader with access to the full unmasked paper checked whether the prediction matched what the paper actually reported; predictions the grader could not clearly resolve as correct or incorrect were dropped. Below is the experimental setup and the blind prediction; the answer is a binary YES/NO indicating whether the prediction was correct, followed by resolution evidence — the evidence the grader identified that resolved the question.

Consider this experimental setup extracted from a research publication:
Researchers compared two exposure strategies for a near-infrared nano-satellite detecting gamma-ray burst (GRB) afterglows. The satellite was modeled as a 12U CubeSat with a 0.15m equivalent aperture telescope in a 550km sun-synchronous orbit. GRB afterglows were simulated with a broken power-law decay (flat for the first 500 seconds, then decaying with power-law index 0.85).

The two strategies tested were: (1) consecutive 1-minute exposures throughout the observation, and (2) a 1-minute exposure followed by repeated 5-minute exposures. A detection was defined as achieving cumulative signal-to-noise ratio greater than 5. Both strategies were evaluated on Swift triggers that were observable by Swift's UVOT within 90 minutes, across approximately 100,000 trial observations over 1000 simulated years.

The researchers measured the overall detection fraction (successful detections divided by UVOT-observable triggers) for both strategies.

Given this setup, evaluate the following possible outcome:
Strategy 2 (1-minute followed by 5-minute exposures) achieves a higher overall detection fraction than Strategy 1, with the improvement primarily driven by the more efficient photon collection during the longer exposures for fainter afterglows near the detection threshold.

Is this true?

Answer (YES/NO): NO